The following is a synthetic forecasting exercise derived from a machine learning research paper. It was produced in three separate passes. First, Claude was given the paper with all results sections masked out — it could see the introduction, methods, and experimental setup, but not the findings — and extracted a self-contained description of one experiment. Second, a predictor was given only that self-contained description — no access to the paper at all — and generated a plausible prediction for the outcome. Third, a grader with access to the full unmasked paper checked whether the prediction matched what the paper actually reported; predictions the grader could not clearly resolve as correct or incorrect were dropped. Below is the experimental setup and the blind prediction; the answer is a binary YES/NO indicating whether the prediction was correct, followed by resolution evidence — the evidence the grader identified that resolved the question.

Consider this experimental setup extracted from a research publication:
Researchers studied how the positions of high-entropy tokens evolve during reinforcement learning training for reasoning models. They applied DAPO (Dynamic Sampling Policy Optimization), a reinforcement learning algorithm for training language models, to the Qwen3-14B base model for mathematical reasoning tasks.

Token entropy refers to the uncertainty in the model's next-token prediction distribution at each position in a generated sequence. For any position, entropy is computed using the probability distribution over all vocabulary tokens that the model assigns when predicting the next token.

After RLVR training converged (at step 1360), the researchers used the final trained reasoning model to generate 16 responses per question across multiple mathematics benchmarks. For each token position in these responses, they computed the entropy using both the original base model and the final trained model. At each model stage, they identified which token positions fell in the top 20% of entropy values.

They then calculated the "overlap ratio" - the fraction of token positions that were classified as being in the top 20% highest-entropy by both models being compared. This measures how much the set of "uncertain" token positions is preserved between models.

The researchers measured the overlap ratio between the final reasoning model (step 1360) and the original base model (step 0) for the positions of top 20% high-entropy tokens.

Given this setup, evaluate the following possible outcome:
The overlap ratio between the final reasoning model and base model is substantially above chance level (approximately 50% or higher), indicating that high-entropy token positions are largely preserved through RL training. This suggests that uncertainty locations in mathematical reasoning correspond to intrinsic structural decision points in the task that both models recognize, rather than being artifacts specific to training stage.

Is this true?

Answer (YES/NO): YES